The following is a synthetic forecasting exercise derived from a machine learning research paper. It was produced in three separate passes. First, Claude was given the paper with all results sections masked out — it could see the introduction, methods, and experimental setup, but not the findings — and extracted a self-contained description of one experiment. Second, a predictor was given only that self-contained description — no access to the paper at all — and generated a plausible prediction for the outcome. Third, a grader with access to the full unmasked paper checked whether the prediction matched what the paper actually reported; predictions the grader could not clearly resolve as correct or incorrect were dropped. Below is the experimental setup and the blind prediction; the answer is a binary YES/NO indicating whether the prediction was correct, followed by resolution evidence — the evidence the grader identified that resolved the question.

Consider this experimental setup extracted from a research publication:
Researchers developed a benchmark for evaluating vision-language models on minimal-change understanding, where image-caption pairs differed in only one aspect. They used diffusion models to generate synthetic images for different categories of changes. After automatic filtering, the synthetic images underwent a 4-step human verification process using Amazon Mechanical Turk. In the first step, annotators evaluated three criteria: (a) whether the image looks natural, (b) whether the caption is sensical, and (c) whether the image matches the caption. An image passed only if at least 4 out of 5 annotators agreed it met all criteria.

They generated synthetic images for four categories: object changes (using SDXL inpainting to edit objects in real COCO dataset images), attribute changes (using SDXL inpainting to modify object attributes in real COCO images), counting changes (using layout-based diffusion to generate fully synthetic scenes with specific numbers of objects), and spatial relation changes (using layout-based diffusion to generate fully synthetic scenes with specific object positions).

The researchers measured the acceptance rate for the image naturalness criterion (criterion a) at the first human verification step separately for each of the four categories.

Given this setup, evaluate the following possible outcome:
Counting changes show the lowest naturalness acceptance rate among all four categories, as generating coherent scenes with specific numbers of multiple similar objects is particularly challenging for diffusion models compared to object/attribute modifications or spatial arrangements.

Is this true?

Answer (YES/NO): NO